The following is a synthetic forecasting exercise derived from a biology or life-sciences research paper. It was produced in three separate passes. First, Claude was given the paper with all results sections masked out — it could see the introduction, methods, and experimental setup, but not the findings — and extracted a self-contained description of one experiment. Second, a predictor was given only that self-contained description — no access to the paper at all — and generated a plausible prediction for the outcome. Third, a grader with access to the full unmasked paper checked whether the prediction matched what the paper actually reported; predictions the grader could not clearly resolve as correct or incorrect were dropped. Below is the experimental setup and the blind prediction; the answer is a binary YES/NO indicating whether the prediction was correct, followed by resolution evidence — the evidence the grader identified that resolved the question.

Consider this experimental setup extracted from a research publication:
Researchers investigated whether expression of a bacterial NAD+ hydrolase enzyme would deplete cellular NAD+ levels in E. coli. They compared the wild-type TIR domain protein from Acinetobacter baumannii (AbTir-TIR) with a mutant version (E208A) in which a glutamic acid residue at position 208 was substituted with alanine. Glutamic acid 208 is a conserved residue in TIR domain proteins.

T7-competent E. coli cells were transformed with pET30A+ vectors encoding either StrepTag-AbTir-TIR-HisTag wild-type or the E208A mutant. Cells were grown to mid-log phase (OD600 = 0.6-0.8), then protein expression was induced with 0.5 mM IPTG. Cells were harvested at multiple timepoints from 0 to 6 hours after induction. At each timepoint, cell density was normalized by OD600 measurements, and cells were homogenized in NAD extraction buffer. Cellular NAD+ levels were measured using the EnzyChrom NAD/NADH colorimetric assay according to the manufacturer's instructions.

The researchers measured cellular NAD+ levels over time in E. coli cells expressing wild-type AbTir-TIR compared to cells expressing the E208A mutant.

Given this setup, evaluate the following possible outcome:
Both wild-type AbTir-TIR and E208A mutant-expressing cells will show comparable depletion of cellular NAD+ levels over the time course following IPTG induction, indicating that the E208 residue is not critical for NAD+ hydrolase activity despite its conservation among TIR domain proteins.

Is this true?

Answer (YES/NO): NO